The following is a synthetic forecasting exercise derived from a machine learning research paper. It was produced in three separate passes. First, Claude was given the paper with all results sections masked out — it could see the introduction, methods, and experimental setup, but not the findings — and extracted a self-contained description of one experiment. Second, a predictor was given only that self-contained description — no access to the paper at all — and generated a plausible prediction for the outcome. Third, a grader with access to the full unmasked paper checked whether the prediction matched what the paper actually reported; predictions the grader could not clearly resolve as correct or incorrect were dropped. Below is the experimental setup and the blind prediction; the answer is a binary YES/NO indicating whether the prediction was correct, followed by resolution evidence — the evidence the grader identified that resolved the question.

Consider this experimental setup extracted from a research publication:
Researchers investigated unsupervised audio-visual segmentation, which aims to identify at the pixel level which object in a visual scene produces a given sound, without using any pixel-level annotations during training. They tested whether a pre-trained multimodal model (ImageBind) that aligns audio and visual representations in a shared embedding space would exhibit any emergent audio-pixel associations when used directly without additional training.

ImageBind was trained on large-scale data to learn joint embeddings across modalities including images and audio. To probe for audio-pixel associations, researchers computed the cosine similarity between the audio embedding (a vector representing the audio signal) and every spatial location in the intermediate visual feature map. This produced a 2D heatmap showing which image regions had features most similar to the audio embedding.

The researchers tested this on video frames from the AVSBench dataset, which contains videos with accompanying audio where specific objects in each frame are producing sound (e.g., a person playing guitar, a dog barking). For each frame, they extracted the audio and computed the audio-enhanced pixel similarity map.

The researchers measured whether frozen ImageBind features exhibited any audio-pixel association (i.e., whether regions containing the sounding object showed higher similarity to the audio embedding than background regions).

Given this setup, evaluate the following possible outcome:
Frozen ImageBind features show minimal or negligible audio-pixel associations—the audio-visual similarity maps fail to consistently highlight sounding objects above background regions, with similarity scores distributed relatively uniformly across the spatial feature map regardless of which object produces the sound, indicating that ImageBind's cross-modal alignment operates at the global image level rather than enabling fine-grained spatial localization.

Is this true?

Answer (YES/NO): NO